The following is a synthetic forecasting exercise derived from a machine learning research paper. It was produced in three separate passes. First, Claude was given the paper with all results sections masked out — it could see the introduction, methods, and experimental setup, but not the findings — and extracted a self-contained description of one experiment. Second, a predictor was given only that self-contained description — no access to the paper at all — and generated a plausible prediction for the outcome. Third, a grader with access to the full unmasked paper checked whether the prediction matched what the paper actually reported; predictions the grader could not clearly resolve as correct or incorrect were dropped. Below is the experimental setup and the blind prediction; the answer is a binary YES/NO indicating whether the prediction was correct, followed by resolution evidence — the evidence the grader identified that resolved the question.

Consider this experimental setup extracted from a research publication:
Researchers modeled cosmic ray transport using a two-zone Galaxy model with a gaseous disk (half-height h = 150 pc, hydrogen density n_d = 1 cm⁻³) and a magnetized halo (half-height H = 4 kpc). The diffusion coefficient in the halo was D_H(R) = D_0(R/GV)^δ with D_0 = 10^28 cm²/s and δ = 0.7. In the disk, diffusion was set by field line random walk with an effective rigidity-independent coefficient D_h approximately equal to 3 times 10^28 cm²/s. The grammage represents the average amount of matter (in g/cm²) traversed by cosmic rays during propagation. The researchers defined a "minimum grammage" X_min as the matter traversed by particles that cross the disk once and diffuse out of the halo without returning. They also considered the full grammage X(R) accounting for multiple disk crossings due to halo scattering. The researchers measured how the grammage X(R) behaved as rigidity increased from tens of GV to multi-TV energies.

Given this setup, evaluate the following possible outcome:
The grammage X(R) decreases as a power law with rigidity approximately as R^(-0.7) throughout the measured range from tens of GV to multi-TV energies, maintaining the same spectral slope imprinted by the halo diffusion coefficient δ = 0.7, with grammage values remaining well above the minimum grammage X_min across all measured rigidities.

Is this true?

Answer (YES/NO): NO